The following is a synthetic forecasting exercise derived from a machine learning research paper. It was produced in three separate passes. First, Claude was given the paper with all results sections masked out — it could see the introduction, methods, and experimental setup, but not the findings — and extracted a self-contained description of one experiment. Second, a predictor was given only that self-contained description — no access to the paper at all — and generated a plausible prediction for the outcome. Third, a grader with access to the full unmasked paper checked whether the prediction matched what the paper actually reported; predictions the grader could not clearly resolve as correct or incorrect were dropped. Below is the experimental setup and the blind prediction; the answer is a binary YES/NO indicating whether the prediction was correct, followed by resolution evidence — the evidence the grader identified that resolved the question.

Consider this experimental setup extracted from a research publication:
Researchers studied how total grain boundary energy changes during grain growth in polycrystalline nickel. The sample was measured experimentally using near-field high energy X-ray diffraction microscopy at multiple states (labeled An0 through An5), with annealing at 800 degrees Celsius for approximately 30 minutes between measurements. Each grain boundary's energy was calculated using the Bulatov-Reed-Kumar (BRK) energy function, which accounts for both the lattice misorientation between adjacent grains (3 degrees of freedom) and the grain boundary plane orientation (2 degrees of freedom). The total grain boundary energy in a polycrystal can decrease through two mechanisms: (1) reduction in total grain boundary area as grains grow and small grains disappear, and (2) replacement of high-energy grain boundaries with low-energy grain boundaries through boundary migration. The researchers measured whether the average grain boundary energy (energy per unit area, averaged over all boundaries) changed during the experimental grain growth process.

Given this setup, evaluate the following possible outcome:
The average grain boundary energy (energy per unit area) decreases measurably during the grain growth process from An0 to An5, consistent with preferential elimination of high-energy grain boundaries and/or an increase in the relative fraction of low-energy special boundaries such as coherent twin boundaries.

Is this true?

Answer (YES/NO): YES